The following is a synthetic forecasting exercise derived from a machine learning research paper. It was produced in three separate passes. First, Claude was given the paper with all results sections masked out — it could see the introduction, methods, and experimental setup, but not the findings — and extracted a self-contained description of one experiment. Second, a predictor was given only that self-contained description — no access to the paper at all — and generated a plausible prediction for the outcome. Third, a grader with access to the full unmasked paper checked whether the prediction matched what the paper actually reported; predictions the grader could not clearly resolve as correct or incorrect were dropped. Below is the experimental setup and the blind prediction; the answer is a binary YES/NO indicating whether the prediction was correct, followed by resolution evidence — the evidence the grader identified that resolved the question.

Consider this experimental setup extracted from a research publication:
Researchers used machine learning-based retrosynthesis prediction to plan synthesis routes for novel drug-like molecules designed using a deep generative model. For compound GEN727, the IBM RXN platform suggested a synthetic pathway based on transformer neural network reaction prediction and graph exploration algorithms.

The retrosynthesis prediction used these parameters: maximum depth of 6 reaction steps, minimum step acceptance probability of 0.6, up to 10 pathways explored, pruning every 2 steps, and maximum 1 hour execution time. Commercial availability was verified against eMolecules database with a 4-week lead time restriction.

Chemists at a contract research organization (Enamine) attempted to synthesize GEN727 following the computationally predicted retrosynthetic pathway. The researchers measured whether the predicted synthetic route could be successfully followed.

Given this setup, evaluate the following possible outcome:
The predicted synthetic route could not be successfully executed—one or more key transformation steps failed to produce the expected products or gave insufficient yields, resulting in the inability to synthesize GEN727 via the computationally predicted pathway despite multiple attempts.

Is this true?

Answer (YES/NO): NO